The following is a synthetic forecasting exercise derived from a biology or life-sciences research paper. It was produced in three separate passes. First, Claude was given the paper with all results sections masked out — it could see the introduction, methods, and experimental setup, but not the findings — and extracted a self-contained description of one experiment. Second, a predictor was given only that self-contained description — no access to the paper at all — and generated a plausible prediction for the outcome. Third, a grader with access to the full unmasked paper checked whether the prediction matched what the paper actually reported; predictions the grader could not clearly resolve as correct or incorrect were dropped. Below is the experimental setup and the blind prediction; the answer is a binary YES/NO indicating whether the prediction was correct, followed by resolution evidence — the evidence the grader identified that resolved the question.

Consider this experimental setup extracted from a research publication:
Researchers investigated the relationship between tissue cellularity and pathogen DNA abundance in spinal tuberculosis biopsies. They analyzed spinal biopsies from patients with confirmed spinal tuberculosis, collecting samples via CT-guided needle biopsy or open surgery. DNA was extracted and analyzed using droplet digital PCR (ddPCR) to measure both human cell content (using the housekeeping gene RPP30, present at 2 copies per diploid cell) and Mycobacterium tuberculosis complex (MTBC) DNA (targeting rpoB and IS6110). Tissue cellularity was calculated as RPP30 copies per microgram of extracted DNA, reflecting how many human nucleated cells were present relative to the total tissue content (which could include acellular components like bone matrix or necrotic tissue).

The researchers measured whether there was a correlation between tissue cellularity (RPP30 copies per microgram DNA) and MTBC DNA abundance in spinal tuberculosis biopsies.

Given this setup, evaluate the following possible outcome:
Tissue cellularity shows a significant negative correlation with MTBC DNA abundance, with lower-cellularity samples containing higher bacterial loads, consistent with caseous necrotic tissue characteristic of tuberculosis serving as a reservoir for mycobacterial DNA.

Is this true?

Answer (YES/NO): NO